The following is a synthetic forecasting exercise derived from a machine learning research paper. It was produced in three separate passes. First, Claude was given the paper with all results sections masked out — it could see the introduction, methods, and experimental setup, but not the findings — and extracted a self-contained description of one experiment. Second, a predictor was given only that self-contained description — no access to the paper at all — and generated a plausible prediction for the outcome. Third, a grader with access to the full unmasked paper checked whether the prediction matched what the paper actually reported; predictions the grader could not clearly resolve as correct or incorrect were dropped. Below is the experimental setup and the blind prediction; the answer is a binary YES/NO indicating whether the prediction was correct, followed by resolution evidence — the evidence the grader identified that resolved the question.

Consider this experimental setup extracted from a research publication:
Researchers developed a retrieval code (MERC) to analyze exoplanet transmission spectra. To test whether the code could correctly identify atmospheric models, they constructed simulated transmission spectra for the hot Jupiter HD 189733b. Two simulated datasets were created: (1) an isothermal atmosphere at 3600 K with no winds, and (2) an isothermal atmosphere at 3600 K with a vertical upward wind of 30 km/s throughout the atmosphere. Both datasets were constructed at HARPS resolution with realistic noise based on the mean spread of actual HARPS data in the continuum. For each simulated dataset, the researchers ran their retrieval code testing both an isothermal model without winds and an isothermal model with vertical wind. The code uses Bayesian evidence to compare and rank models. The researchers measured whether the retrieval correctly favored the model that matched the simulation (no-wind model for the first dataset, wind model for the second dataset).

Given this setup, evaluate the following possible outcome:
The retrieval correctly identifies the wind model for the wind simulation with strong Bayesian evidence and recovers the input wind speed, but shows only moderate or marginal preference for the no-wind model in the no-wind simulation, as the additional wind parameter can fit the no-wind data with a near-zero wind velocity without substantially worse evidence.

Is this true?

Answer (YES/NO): NO